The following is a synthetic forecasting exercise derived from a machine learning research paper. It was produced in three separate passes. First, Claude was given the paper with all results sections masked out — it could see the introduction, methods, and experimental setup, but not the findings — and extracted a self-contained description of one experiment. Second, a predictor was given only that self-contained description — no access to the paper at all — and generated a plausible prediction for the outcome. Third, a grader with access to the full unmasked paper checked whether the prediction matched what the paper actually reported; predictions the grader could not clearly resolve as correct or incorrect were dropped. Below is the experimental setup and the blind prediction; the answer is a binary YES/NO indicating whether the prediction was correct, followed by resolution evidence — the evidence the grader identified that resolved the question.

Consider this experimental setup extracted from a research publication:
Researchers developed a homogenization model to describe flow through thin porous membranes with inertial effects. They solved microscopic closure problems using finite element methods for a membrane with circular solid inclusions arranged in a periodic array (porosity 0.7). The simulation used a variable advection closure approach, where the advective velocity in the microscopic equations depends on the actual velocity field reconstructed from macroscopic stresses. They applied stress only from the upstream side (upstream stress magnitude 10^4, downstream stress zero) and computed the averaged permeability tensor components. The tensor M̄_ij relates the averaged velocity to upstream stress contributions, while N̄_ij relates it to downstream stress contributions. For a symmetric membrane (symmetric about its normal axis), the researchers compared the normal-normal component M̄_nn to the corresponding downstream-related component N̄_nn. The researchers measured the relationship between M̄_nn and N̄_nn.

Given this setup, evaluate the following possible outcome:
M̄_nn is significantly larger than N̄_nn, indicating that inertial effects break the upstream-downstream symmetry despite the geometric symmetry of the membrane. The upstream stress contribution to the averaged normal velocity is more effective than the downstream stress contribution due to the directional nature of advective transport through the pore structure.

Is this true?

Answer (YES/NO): NO